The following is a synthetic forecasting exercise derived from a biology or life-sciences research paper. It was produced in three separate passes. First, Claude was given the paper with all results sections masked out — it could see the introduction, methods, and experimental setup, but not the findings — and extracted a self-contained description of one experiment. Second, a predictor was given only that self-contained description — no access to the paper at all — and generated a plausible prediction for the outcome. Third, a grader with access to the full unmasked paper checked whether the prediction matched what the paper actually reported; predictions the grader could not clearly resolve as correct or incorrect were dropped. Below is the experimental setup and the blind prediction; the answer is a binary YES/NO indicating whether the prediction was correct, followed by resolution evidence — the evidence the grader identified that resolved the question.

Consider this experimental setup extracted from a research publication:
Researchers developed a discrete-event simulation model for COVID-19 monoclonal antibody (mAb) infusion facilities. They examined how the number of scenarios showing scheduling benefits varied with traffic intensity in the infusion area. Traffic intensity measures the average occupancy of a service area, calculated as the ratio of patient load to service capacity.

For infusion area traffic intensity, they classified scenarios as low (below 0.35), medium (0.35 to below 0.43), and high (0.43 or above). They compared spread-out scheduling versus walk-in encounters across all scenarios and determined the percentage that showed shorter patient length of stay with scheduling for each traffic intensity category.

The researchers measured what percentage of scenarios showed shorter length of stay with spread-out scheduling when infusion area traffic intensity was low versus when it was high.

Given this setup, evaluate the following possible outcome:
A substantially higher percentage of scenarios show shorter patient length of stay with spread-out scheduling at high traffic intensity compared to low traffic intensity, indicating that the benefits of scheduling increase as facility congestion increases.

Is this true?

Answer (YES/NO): NO